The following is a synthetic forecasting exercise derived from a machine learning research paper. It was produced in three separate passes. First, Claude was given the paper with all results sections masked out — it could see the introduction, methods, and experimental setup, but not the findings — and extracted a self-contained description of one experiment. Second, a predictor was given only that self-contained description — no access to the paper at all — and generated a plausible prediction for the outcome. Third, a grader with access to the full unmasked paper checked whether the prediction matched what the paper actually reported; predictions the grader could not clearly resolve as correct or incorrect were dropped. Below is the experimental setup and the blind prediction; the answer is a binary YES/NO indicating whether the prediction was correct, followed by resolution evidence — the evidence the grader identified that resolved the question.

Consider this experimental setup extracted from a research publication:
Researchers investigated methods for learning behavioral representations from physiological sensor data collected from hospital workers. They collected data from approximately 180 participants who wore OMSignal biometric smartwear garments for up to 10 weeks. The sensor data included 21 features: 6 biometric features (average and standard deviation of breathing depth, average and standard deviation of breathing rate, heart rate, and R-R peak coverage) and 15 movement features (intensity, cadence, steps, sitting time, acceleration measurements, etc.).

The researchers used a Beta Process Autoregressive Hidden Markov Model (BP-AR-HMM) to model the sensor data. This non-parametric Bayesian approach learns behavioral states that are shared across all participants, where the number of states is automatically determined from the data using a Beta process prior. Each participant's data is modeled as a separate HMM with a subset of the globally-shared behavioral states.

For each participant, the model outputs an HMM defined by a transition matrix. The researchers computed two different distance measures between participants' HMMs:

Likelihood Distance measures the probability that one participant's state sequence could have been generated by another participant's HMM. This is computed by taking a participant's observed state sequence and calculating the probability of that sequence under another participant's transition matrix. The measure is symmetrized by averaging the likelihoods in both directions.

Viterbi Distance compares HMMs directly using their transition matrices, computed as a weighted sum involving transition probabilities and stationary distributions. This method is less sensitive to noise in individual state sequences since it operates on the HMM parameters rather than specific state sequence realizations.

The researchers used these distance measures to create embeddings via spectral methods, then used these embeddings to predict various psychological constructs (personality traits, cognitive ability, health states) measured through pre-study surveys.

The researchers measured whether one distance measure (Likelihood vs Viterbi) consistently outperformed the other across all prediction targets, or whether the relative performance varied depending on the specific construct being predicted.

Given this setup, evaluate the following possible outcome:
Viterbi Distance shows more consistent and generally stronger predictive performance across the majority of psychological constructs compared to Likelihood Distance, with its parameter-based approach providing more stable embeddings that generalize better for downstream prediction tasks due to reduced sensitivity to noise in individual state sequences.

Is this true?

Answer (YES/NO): NO